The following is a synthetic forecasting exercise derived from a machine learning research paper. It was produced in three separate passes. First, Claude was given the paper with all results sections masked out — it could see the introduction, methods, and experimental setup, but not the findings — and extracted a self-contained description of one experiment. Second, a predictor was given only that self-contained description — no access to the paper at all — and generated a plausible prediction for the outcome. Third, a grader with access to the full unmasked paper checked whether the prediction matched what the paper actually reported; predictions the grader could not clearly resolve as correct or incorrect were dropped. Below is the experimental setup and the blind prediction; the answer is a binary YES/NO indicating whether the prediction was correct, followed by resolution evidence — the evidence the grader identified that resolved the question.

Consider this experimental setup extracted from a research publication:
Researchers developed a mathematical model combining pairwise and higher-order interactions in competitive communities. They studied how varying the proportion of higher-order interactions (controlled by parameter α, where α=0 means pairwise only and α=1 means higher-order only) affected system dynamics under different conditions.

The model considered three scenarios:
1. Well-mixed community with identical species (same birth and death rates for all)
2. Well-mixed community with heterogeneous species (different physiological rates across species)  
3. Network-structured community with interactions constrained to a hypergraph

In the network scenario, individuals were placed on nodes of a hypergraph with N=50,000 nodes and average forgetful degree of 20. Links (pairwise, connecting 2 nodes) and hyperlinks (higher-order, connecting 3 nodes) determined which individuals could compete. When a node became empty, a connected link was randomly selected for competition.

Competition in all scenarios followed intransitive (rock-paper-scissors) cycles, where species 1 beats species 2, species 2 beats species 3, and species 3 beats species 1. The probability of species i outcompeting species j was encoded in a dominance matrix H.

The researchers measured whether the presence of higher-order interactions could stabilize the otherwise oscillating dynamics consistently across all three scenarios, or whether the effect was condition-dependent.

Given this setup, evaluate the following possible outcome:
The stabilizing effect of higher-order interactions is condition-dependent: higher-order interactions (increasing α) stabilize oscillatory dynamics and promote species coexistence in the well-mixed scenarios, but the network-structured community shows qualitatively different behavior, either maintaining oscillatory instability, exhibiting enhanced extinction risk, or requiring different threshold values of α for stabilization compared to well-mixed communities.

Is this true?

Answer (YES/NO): NO